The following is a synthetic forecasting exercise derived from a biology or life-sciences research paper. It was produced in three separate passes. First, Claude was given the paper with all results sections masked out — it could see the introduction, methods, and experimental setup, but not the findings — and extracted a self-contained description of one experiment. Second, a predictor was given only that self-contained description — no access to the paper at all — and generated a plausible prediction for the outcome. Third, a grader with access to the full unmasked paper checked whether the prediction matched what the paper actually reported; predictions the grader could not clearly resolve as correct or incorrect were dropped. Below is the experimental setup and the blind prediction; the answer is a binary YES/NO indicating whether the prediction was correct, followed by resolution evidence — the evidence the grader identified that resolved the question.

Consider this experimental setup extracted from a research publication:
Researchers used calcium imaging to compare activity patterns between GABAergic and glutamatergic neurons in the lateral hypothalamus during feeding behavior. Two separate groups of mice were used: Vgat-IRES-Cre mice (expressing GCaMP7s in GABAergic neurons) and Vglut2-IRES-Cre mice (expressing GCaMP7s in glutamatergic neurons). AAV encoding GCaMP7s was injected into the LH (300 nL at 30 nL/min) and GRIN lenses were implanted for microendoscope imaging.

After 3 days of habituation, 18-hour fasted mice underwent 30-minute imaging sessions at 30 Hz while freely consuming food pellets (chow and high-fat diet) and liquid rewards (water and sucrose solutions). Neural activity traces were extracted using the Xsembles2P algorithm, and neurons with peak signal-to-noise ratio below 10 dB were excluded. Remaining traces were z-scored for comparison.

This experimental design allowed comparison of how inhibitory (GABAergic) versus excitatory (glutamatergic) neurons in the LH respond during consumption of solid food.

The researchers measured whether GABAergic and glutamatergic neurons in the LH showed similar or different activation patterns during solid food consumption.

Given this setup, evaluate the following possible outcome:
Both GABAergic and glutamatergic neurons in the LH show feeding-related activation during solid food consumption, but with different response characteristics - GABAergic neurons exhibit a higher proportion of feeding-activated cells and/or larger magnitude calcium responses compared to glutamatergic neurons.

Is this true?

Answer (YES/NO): NO